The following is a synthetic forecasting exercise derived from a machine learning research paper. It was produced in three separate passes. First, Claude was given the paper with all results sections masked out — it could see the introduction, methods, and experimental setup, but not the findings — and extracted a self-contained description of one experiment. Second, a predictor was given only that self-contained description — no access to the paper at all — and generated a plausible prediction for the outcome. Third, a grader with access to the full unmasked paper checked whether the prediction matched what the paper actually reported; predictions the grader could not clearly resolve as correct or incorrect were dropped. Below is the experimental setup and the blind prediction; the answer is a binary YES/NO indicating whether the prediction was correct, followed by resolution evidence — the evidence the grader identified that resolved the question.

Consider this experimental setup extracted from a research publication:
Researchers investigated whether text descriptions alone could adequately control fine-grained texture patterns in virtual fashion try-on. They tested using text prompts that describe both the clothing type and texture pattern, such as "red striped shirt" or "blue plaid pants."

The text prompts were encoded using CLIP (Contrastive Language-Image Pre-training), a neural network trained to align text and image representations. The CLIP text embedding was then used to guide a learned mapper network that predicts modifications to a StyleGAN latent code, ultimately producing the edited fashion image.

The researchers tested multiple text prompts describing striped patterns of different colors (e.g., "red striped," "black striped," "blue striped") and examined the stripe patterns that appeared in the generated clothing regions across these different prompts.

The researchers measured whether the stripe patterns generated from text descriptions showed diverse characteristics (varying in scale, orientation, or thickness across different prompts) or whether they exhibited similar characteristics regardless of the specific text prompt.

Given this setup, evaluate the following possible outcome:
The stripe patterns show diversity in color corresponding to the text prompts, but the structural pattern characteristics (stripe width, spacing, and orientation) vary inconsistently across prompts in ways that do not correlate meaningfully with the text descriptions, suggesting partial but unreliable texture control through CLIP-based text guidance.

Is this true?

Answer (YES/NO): NO